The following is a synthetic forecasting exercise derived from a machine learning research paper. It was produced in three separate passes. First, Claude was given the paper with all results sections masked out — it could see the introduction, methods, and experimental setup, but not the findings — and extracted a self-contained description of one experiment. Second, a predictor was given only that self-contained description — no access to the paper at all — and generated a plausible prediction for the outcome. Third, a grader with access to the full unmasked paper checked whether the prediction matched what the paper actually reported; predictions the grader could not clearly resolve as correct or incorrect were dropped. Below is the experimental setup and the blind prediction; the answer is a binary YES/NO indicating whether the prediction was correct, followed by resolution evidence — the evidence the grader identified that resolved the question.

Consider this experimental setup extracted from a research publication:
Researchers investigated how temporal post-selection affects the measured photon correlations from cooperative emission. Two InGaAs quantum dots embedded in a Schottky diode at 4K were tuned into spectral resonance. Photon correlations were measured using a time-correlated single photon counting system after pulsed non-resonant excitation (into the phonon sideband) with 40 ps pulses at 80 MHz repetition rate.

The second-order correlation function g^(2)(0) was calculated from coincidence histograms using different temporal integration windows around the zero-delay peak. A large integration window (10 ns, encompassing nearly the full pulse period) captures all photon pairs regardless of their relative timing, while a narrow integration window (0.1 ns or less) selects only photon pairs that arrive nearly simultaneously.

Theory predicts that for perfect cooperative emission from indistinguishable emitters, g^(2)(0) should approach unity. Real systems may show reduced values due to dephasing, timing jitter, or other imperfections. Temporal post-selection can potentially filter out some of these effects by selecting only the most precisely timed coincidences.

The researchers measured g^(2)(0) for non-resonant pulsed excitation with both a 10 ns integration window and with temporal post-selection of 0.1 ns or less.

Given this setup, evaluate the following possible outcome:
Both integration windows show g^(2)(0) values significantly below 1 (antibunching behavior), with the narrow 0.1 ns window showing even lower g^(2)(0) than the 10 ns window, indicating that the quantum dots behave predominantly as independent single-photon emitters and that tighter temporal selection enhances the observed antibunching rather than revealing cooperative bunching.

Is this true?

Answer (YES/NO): NO